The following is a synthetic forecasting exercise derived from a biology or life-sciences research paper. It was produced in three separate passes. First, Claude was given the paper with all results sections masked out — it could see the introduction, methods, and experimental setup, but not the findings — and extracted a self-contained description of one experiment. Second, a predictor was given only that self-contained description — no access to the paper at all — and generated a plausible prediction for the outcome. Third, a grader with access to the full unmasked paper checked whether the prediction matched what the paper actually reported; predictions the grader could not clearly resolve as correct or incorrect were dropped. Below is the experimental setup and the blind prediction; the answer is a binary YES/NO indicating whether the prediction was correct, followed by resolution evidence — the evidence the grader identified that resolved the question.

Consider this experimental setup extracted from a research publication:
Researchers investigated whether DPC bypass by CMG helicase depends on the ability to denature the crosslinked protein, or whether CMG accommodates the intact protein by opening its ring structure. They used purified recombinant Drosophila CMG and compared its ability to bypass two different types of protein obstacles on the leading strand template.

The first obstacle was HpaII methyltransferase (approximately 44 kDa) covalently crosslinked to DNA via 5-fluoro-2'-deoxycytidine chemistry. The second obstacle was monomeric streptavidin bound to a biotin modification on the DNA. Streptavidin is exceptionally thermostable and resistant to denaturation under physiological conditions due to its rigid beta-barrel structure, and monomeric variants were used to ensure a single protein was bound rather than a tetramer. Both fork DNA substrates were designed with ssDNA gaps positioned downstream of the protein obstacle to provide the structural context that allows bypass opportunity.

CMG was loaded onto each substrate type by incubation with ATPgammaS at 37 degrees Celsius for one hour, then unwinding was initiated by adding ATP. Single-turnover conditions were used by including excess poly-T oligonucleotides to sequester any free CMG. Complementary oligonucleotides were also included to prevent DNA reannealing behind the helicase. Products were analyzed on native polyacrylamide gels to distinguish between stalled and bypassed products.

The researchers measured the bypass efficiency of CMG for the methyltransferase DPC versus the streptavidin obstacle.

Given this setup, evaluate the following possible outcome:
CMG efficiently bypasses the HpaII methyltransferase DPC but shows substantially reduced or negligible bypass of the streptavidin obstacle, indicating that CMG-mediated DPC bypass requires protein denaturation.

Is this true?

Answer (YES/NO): NO